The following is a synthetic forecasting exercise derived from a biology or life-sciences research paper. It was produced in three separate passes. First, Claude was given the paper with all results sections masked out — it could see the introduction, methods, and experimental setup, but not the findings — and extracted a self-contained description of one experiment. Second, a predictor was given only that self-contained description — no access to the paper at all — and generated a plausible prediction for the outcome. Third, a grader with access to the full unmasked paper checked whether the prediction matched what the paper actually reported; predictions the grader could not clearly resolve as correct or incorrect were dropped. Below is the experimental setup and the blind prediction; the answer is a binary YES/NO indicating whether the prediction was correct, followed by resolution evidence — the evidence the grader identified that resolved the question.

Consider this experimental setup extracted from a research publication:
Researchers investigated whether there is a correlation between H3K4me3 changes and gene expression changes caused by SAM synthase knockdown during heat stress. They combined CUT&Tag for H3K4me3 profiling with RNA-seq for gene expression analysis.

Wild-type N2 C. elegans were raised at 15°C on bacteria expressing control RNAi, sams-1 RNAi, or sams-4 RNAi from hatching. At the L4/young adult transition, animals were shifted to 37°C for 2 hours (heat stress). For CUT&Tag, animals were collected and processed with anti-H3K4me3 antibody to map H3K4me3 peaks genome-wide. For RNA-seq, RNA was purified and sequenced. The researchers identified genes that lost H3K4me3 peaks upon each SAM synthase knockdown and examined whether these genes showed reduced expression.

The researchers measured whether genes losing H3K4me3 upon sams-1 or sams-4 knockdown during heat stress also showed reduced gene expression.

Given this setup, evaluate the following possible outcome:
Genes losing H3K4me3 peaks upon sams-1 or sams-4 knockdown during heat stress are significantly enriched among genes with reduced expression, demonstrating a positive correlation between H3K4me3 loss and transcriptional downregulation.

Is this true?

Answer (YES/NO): YES